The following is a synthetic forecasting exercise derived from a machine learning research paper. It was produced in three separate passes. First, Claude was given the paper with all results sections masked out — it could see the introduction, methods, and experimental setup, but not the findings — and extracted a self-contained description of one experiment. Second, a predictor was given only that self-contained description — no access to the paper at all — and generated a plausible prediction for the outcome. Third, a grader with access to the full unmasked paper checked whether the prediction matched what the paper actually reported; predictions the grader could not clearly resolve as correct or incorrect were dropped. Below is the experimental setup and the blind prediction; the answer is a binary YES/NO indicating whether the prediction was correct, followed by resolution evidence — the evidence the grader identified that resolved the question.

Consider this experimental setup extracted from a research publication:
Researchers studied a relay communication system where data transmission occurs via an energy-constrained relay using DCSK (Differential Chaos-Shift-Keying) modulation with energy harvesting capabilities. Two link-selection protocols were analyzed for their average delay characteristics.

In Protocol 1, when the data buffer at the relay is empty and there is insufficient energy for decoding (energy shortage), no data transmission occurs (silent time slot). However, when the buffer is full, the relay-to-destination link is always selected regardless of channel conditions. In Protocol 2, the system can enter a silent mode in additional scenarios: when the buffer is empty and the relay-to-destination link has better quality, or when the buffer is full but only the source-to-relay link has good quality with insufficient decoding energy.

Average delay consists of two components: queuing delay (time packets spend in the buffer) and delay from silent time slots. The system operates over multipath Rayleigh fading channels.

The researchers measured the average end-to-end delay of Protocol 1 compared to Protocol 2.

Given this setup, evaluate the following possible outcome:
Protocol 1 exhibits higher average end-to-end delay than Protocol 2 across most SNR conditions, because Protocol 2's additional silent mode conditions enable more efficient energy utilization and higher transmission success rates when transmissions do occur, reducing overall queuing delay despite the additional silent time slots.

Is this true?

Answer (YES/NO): NO